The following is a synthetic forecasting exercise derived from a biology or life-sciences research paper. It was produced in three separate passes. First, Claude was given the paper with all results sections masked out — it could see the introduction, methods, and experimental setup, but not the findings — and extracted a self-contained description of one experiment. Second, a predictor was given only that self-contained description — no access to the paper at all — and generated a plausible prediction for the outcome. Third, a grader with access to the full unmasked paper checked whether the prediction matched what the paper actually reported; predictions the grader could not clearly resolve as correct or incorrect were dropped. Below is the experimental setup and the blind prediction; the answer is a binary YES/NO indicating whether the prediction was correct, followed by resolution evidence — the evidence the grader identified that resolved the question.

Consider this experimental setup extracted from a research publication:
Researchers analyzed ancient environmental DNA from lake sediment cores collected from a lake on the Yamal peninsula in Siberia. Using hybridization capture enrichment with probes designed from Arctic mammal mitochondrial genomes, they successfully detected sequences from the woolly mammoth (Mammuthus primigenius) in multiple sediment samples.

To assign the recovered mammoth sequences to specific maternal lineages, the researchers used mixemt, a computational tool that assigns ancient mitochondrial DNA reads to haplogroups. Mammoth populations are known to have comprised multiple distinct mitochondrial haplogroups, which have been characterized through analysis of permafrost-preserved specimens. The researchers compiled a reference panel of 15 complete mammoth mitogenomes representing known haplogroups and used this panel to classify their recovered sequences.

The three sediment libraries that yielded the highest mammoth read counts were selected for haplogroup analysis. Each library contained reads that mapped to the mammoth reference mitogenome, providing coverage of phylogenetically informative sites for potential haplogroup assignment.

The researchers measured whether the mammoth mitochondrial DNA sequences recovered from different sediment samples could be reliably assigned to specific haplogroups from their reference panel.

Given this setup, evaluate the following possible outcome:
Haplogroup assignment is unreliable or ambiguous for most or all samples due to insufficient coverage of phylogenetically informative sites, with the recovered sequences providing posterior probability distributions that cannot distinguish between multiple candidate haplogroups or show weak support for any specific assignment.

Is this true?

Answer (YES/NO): NO